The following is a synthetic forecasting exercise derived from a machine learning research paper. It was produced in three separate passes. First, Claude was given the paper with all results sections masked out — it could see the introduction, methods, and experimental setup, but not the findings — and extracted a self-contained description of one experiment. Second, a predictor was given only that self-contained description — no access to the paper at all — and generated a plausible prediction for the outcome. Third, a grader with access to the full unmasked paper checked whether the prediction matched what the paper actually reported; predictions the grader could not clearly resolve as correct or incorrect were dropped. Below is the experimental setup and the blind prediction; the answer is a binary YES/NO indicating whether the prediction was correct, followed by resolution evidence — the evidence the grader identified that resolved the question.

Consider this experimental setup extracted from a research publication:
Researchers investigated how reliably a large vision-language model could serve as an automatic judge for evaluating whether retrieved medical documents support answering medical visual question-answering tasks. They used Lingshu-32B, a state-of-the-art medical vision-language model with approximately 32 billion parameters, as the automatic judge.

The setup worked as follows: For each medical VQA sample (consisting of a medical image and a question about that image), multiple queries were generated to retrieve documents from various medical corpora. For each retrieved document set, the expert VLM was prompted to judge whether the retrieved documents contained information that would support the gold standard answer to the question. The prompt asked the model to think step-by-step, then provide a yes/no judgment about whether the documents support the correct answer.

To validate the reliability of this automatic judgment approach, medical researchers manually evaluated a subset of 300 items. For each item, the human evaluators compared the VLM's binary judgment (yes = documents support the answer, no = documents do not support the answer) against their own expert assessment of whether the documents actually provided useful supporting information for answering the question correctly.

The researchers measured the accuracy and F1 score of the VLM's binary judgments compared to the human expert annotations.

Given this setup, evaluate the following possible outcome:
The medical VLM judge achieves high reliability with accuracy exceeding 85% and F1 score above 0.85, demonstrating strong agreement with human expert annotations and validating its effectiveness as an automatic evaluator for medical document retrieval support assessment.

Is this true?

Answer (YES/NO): NO